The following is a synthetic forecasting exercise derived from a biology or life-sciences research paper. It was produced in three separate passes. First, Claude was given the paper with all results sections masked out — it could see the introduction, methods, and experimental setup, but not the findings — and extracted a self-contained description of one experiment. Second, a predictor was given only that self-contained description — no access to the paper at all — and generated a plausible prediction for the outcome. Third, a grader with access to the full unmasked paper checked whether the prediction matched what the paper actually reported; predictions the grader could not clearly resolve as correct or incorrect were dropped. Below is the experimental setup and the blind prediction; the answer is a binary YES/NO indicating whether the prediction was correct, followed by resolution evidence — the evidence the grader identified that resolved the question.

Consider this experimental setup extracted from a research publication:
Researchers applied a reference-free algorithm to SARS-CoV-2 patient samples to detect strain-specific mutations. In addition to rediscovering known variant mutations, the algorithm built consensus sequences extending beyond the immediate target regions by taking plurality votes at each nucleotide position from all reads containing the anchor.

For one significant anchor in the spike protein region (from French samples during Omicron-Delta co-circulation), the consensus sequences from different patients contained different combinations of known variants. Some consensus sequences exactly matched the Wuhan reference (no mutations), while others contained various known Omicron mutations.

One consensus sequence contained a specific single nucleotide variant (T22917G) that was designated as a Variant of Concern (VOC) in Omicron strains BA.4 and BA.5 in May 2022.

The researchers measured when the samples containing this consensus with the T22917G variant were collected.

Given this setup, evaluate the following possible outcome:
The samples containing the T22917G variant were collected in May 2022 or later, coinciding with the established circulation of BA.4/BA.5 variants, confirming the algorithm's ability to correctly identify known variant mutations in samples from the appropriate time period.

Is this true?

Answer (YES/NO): NO